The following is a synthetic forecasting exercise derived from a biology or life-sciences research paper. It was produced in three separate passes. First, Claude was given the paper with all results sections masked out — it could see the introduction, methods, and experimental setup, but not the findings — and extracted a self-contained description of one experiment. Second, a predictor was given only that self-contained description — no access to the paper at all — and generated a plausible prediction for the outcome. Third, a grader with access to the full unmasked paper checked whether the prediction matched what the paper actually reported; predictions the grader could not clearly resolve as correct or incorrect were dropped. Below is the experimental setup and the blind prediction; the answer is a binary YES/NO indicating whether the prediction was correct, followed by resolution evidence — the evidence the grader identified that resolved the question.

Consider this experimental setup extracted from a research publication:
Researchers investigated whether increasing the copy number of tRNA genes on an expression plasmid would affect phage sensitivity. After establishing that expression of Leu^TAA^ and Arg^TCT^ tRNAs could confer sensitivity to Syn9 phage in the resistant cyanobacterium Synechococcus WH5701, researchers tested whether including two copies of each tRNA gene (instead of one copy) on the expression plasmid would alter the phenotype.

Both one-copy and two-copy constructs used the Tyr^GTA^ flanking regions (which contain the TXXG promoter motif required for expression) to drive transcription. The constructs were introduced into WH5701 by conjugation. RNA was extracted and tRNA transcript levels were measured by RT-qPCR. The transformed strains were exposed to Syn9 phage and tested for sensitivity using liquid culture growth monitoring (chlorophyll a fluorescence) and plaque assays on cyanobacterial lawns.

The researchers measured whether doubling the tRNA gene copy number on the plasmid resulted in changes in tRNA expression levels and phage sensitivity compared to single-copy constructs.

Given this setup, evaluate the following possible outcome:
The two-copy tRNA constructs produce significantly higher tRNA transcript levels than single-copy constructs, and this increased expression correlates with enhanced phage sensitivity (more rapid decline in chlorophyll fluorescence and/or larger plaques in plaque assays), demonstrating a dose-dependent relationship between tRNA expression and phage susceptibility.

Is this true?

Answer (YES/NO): NO